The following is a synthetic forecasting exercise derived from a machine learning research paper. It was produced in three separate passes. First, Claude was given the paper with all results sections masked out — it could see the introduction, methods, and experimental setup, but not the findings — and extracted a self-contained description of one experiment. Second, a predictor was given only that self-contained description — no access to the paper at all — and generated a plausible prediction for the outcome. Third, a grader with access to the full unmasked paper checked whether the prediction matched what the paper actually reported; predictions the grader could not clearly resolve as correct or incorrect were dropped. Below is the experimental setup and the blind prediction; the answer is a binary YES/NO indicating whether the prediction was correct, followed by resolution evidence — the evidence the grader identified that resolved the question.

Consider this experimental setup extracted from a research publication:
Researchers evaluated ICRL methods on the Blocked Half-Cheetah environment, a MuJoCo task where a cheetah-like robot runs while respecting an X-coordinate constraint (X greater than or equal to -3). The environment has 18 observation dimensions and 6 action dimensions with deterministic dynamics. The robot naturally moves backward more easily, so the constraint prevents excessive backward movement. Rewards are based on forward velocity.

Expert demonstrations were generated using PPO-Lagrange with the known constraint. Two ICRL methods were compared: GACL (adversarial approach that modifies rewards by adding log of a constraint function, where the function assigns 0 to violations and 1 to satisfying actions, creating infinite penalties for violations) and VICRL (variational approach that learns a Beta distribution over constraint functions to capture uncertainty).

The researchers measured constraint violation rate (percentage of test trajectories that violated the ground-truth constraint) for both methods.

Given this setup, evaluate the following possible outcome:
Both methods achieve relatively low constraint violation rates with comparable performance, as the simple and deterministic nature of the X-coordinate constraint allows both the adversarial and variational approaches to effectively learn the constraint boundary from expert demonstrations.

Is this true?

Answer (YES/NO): YES